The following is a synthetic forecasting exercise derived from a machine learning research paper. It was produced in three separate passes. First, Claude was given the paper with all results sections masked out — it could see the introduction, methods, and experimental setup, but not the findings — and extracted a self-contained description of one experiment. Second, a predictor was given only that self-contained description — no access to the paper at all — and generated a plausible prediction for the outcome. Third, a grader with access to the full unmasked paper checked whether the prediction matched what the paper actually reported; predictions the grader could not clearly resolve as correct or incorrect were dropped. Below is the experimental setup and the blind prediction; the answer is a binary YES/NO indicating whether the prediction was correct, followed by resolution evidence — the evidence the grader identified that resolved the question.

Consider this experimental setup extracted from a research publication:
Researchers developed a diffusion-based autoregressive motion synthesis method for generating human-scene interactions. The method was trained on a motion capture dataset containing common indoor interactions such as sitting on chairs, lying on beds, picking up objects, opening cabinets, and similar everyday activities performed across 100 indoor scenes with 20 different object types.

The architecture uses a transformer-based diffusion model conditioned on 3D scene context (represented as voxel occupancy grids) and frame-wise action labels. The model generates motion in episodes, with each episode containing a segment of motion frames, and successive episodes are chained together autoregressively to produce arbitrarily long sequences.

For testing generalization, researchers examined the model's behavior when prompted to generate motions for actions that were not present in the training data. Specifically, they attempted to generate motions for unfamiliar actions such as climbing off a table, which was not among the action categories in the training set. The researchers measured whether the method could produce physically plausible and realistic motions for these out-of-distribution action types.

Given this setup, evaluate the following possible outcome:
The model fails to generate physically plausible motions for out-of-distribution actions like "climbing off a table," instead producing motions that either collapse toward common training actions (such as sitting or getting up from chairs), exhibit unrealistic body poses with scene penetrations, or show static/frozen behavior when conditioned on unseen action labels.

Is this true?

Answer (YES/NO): NO